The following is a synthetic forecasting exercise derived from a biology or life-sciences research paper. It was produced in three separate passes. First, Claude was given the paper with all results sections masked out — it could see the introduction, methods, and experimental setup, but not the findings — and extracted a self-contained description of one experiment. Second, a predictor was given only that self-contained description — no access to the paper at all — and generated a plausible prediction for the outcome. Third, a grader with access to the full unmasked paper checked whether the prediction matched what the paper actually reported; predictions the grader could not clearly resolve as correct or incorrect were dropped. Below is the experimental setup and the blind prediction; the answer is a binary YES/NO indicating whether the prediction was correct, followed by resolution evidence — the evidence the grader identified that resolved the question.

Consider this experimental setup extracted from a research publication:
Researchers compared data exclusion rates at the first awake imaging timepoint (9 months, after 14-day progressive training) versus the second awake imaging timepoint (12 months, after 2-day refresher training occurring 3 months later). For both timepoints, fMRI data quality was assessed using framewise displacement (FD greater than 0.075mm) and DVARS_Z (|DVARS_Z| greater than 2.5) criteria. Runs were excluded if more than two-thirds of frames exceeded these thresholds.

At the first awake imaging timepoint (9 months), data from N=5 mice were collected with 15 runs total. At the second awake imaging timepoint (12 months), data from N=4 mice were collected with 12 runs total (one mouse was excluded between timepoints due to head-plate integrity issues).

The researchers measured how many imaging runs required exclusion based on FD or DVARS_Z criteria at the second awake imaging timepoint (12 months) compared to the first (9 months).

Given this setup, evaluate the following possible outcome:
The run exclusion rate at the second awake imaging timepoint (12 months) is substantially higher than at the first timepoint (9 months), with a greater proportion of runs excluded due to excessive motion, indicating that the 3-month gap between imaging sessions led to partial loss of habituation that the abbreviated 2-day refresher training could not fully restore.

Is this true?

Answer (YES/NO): NO